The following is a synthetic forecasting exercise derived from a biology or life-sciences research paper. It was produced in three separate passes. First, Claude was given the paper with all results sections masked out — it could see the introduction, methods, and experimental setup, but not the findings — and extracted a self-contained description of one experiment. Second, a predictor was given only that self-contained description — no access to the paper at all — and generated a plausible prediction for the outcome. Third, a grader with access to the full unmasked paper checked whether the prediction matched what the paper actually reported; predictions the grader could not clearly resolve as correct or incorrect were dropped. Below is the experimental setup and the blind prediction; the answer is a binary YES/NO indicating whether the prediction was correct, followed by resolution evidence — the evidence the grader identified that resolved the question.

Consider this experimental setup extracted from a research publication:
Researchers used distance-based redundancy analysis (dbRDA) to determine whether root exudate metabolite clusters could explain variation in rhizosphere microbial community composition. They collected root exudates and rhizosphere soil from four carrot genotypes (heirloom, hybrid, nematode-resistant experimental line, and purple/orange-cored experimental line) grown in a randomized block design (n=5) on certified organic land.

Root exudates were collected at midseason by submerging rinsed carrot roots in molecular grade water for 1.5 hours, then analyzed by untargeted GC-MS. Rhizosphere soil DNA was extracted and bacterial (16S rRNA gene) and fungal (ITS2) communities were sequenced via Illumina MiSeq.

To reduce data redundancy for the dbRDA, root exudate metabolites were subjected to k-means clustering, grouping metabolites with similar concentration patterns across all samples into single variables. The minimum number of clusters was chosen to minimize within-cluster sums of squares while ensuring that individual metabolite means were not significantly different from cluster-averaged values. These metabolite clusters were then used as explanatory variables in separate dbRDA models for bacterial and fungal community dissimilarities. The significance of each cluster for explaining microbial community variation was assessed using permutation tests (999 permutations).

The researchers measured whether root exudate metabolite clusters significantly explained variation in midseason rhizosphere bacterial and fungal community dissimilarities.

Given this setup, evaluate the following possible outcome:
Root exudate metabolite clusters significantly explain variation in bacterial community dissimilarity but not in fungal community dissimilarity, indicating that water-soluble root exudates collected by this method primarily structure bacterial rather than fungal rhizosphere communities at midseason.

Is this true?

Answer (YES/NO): YES